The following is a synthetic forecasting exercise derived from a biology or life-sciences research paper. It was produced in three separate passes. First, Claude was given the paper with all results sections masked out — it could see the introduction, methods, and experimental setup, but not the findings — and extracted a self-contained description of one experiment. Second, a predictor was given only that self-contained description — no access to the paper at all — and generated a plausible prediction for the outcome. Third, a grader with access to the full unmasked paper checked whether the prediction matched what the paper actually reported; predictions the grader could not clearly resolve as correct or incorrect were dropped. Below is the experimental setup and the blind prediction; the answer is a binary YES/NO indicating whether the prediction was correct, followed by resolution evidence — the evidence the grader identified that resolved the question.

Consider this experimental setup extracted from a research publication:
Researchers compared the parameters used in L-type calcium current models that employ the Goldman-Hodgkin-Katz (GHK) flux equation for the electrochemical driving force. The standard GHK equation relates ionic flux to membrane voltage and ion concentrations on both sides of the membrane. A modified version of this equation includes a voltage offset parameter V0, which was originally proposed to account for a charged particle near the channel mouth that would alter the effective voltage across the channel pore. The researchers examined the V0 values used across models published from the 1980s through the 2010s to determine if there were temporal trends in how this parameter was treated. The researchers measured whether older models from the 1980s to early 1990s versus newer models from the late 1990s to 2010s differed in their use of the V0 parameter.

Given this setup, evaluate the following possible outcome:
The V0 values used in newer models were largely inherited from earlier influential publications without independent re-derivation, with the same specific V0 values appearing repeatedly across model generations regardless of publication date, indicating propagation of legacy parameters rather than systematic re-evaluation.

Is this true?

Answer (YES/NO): NO